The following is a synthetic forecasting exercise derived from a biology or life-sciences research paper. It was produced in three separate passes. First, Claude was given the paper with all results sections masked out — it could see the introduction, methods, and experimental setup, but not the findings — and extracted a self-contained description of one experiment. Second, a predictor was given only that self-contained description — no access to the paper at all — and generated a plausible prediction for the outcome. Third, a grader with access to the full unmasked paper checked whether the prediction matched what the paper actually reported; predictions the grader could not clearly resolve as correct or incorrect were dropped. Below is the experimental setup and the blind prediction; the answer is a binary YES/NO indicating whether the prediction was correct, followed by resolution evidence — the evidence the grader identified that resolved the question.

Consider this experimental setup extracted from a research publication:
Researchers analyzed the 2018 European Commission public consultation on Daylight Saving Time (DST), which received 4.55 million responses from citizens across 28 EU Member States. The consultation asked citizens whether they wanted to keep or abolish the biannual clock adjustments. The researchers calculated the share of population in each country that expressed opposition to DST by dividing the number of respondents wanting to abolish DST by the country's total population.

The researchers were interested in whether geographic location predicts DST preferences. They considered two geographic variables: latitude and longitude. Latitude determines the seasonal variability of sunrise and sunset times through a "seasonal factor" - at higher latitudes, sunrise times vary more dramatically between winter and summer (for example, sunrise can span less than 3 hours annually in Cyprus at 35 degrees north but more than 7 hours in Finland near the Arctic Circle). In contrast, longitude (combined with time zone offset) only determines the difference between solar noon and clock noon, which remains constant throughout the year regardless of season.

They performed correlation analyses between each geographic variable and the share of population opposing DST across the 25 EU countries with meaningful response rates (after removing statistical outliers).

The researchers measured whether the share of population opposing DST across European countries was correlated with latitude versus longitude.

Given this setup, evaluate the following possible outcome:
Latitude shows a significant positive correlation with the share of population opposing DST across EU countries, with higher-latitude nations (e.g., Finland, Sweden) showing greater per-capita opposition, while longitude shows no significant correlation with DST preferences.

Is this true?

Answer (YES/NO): YES